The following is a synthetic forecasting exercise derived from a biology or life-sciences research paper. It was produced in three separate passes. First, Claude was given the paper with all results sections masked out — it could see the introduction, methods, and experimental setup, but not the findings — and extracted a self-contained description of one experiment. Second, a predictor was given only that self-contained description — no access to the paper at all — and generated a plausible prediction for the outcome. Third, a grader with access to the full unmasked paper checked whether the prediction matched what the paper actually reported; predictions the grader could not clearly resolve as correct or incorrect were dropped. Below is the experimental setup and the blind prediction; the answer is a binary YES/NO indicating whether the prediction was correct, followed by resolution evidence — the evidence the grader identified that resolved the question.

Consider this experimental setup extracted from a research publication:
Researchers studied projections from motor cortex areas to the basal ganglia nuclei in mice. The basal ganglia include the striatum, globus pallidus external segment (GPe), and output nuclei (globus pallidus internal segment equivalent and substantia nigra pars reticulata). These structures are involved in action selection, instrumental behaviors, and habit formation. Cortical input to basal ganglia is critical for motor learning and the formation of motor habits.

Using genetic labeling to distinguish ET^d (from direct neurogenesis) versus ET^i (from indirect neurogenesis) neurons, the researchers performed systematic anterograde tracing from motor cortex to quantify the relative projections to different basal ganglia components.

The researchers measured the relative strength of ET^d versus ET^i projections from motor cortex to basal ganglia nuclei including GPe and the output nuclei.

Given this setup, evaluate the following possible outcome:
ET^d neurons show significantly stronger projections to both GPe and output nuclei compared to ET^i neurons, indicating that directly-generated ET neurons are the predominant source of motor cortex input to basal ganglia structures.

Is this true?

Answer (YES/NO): NO